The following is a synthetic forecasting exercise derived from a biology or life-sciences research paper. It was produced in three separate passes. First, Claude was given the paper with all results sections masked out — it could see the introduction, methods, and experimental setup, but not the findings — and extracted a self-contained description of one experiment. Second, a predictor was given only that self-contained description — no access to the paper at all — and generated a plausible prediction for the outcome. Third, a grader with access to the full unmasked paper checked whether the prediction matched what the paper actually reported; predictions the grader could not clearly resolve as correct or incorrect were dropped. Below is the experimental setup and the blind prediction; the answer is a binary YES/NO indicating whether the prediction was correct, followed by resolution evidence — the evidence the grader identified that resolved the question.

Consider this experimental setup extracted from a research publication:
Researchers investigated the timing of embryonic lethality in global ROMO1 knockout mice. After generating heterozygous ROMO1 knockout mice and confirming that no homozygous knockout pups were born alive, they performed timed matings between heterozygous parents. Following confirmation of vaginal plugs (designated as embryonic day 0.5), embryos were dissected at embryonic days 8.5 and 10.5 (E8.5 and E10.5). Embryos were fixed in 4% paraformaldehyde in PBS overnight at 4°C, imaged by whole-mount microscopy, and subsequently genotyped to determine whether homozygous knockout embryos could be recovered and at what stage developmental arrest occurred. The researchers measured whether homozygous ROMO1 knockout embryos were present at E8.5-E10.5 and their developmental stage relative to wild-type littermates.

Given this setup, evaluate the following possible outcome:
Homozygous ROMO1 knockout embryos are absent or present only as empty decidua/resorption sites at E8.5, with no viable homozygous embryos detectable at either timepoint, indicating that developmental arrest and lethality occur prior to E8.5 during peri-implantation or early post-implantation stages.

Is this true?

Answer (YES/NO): NO